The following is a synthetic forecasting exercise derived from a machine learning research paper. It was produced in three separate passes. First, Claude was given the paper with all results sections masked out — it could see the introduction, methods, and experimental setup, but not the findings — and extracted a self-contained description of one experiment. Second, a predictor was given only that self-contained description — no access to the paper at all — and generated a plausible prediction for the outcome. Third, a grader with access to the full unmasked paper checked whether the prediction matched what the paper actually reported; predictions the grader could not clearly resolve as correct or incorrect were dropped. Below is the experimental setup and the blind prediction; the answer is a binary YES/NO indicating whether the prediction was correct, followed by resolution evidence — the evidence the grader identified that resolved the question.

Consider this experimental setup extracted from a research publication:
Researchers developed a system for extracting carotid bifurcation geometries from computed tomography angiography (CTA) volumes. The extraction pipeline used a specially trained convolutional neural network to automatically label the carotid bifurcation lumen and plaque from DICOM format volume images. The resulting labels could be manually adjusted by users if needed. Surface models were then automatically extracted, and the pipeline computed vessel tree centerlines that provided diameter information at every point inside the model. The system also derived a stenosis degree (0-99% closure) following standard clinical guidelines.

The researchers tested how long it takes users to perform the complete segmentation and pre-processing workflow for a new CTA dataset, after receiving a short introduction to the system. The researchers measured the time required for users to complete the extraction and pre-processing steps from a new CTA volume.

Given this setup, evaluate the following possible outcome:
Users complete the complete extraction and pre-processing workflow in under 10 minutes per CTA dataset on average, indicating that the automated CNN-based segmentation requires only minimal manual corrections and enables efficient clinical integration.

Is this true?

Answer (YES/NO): NO